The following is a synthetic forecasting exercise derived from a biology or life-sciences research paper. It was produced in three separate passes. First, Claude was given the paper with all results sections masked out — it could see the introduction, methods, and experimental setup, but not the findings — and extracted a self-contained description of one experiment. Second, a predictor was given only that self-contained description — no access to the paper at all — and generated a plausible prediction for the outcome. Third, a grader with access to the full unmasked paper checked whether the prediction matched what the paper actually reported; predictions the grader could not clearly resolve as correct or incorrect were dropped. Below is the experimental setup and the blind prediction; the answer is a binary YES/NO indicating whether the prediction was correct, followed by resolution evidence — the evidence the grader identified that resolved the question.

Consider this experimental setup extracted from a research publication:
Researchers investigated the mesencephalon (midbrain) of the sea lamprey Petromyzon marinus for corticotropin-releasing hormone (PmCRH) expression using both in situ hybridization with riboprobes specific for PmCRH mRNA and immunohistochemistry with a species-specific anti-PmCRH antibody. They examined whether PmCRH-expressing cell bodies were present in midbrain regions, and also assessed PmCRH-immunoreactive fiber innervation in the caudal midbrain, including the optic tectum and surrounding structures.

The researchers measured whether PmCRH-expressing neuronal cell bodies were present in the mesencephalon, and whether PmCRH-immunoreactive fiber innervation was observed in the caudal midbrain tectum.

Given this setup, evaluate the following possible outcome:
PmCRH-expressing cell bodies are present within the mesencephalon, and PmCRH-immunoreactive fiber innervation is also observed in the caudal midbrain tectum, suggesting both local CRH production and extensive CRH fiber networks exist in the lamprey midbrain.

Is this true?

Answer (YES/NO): NO